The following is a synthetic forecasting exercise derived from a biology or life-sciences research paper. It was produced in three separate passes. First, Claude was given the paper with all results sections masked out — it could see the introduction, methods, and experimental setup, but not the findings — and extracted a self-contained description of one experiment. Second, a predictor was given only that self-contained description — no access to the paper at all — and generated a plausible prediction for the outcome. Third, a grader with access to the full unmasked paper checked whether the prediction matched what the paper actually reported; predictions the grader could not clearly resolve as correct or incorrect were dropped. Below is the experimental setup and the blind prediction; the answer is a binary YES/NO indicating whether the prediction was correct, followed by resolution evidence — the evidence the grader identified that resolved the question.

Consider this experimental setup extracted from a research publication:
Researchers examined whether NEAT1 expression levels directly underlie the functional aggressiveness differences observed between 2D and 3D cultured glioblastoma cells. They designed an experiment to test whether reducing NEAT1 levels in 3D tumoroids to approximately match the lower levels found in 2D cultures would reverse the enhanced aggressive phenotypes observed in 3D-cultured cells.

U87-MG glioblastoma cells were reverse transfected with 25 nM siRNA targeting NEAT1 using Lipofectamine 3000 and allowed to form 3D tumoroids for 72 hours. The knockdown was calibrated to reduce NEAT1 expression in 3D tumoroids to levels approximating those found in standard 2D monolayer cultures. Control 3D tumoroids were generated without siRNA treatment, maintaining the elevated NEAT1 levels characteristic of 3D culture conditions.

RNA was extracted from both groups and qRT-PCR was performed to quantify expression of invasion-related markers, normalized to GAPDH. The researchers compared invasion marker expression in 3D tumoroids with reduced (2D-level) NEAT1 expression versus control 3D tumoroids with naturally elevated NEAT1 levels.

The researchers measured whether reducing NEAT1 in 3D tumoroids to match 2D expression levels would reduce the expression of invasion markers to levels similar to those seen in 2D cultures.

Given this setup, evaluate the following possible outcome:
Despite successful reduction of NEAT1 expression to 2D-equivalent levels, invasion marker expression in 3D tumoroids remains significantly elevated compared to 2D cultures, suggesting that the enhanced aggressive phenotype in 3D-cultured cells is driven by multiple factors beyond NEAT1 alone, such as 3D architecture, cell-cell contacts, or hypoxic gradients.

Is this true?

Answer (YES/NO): NO